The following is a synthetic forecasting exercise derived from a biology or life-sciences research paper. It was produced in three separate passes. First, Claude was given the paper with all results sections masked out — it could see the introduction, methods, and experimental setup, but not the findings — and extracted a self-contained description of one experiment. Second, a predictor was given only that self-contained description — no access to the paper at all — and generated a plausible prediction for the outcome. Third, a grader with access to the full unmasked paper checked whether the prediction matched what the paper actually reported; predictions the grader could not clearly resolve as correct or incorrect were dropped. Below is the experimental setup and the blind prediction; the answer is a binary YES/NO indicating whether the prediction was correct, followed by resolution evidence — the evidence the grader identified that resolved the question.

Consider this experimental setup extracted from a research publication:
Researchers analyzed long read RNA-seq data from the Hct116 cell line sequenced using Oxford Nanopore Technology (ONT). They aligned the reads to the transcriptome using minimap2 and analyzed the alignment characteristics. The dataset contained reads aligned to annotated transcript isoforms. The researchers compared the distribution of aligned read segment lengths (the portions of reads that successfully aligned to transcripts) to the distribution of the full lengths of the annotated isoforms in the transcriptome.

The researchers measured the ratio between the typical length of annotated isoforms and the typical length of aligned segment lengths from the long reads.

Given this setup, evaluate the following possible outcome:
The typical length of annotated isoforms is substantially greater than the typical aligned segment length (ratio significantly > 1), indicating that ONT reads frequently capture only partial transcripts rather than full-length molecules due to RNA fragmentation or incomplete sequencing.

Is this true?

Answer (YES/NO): YES